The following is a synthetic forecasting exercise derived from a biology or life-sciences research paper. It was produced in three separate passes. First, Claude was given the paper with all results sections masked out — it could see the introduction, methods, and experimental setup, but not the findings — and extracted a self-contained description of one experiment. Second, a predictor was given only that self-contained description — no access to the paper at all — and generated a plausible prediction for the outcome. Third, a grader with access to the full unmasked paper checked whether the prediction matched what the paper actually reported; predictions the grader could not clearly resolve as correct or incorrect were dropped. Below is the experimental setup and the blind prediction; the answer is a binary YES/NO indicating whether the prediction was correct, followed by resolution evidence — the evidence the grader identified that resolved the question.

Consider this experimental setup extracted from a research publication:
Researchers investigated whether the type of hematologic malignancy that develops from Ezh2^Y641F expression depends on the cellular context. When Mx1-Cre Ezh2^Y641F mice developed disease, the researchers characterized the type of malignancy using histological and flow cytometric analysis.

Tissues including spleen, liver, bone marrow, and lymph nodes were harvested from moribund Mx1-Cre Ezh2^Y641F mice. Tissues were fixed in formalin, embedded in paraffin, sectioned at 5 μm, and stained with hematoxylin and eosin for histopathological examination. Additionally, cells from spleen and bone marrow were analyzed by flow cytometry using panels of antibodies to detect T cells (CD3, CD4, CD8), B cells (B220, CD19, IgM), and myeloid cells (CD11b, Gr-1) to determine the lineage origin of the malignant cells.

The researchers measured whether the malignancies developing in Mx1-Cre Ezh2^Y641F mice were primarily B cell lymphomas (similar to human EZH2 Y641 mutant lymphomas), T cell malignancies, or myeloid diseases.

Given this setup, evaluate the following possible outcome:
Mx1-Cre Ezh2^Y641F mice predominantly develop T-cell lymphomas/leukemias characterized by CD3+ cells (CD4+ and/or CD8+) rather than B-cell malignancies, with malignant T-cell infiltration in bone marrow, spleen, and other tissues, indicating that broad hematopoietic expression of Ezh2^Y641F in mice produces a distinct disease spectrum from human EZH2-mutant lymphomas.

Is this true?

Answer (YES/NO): NO